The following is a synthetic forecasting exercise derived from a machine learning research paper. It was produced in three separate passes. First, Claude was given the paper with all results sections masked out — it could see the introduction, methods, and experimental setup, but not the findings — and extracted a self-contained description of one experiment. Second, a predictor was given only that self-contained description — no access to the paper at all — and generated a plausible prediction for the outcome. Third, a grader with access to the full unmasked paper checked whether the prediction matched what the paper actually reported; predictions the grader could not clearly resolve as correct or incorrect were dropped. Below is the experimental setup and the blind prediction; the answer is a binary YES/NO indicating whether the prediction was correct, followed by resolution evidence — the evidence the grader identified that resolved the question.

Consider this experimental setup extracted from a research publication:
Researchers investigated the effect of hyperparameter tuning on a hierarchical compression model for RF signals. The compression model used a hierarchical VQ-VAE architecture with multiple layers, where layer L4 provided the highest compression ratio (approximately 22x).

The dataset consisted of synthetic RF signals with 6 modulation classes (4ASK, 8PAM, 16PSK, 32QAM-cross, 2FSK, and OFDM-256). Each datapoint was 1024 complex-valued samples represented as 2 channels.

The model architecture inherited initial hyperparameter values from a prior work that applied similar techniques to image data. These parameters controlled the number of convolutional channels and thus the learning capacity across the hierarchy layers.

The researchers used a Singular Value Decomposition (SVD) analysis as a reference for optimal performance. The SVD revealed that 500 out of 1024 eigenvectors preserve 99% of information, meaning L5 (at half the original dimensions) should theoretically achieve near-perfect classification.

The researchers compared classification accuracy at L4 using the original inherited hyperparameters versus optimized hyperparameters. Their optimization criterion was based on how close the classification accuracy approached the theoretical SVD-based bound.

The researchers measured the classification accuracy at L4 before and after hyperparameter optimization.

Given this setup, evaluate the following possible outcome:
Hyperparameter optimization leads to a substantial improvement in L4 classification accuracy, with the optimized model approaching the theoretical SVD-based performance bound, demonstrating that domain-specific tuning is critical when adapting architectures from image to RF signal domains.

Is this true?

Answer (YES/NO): YES